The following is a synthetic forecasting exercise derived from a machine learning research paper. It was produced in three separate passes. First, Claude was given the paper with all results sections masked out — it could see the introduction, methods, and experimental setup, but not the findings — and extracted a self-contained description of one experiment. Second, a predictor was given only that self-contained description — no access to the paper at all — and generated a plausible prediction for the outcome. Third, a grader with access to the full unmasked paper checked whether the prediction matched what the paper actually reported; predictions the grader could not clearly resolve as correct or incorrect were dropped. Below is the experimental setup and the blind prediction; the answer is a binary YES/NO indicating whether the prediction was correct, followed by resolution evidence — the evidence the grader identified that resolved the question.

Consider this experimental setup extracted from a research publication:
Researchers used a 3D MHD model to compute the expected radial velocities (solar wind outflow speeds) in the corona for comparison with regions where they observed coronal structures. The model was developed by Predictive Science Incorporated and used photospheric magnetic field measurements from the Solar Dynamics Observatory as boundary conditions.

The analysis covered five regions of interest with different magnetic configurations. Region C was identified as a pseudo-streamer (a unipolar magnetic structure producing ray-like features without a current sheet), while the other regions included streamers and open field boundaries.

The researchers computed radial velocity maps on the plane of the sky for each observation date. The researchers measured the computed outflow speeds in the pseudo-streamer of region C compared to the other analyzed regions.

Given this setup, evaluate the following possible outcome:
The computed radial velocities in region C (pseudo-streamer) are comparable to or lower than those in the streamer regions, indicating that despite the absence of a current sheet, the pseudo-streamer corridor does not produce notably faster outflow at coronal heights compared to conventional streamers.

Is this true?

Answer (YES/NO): NO